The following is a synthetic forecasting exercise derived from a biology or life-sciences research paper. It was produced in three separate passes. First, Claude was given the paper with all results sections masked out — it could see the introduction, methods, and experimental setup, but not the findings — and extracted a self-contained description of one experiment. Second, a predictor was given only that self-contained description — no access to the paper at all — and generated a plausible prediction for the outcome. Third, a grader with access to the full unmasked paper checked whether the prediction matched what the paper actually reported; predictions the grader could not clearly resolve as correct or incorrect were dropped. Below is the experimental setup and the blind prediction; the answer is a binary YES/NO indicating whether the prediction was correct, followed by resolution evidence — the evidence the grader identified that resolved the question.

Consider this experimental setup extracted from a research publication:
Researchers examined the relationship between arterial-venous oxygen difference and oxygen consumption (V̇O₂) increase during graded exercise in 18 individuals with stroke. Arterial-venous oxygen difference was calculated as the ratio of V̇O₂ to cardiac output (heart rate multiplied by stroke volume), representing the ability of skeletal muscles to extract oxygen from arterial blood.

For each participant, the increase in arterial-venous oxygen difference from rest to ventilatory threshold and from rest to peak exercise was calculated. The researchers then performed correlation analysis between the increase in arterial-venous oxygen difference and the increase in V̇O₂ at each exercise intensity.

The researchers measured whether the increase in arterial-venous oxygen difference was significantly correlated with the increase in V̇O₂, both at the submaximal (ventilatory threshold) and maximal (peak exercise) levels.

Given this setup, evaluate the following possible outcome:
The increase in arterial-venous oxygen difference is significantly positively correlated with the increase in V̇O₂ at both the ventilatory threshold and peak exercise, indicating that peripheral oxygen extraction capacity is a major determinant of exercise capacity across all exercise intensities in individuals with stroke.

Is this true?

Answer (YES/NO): NO